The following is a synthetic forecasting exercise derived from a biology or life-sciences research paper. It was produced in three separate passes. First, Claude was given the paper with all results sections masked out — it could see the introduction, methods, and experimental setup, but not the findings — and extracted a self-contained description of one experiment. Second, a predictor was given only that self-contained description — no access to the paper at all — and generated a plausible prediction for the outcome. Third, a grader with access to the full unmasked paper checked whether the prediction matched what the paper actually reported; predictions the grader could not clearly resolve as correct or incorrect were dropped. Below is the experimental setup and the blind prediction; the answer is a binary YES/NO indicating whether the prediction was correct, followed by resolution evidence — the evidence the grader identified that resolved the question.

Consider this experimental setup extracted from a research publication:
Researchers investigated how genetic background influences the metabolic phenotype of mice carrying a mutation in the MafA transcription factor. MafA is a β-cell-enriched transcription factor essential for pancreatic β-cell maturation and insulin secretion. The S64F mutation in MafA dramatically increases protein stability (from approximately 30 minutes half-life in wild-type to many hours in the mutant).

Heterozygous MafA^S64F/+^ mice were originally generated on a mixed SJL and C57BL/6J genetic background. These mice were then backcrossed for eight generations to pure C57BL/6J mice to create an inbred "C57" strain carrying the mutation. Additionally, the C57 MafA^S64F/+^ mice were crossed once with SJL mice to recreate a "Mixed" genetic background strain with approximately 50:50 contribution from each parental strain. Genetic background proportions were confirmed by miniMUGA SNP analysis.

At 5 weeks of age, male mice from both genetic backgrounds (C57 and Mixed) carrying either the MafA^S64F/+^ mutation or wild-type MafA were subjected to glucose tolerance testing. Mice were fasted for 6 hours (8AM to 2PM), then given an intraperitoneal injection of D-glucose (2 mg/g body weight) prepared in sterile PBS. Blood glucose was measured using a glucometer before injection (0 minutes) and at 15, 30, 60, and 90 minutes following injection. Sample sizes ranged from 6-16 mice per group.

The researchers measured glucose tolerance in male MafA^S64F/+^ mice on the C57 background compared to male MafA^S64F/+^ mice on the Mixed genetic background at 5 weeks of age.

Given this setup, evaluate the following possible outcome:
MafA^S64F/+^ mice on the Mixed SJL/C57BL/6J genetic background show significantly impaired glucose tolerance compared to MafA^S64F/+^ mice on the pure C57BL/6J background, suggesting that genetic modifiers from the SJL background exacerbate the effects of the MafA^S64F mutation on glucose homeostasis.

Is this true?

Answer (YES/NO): YES